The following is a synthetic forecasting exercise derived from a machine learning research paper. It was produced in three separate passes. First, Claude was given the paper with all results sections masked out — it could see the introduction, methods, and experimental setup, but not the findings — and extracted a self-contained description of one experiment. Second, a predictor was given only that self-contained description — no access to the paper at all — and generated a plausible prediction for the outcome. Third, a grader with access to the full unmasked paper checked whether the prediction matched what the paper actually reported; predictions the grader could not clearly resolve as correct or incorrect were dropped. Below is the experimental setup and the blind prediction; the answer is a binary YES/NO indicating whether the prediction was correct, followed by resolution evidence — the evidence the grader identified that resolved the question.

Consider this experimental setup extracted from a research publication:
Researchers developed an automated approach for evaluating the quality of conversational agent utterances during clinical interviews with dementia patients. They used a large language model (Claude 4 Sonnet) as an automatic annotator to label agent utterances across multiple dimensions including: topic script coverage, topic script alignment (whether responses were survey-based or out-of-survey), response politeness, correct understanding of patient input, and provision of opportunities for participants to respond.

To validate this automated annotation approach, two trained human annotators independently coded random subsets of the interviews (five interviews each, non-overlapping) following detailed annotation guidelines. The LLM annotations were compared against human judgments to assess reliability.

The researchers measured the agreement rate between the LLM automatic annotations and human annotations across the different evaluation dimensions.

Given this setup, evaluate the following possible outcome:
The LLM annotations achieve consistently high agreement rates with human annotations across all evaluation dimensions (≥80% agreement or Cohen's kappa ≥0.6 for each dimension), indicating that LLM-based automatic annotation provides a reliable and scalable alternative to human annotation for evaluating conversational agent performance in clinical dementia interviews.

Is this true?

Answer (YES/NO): NO